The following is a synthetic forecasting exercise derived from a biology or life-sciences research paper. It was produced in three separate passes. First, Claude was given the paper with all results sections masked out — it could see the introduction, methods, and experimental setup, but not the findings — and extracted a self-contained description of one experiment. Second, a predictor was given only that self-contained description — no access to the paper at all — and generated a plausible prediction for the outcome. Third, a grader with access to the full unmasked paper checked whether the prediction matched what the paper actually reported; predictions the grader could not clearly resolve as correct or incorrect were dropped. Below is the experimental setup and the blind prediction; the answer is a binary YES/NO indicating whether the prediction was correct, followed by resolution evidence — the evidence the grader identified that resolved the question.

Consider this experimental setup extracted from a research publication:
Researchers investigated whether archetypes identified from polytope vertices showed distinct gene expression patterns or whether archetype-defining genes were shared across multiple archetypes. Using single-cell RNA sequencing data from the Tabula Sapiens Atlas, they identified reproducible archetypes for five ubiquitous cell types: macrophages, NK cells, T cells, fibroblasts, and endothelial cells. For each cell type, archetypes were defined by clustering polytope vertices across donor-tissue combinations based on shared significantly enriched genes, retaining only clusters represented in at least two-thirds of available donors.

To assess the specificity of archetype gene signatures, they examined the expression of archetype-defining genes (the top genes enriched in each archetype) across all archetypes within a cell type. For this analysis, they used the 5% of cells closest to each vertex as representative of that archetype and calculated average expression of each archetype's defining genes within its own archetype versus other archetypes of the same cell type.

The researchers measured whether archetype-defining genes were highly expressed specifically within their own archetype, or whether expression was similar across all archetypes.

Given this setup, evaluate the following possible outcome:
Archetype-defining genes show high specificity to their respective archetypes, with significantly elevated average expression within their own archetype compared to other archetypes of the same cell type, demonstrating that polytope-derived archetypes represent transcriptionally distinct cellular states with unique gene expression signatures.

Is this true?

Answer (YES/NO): YES